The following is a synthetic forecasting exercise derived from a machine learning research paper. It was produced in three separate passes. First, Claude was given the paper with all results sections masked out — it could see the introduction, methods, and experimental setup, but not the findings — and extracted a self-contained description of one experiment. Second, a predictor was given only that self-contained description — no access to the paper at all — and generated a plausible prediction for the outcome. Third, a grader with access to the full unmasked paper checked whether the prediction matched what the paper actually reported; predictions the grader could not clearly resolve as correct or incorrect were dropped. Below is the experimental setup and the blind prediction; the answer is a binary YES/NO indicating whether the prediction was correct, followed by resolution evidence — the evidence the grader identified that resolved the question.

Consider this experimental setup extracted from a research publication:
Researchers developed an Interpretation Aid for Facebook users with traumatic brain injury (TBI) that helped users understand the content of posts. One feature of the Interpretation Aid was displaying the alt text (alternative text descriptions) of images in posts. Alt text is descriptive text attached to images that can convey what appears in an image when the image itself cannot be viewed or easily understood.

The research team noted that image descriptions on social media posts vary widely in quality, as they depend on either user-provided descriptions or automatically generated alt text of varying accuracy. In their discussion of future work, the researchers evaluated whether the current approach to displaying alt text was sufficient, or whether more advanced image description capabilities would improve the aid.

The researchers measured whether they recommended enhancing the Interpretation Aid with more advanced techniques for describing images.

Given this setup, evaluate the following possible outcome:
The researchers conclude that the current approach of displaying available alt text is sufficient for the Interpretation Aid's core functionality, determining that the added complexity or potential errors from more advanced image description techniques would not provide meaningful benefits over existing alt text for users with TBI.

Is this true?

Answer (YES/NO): NO